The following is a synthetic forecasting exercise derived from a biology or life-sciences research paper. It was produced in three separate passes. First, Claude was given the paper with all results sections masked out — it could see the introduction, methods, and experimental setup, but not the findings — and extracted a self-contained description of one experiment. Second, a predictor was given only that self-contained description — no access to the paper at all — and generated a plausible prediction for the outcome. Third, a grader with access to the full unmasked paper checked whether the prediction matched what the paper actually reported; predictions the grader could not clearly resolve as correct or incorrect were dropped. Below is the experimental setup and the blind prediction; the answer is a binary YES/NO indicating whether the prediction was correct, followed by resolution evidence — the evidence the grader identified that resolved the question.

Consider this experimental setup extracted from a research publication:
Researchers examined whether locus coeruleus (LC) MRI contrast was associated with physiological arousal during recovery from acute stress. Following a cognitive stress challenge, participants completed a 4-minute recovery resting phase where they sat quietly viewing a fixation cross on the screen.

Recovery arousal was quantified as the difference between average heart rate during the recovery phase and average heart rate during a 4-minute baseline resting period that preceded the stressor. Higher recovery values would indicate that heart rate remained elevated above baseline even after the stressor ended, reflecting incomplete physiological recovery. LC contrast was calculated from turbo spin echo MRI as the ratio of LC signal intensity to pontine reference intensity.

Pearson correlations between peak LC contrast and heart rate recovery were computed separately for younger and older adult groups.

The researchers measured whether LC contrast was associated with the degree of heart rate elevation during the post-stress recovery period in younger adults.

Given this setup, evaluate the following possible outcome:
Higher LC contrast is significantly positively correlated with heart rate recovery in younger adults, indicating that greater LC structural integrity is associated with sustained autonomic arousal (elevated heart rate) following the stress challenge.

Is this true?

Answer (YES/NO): NO